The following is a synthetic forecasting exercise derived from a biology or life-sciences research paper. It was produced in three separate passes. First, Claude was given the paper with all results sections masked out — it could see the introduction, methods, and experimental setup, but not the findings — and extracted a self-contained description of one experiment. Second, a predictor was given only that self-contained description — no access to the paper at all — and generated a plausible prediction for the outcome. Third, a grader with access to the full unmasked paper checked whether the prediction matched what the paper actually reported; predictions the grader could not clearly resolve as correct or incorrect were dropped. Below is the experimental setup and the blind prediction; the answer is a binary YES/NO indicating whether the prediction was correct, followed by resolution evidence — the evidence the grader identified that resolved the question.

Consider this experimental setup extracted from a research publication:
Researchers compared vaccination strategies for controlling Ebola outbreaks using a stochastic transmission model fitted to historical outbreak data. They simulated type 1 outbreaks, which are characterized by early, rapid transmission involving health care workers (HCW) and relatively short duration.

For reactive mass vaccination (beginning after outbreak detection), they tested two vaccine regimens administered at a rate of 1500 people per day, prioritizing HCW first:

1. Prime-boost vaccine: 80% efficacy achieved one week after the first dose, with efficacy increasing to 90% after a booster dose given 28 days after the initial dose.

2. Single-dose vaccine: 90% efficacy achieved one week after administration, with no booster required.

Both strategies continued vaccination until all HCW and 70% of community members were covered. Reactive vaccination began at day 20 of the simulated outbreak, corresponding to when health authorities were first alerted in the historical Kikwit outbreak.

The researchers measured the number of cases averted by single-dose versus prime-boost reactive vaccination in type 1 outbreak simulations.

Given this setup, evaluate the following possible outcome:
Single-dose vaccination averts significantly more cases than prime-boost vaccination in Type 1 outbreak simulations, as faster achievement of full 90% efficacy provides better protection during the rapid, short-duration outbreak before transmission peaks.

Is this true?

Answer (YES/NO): NO